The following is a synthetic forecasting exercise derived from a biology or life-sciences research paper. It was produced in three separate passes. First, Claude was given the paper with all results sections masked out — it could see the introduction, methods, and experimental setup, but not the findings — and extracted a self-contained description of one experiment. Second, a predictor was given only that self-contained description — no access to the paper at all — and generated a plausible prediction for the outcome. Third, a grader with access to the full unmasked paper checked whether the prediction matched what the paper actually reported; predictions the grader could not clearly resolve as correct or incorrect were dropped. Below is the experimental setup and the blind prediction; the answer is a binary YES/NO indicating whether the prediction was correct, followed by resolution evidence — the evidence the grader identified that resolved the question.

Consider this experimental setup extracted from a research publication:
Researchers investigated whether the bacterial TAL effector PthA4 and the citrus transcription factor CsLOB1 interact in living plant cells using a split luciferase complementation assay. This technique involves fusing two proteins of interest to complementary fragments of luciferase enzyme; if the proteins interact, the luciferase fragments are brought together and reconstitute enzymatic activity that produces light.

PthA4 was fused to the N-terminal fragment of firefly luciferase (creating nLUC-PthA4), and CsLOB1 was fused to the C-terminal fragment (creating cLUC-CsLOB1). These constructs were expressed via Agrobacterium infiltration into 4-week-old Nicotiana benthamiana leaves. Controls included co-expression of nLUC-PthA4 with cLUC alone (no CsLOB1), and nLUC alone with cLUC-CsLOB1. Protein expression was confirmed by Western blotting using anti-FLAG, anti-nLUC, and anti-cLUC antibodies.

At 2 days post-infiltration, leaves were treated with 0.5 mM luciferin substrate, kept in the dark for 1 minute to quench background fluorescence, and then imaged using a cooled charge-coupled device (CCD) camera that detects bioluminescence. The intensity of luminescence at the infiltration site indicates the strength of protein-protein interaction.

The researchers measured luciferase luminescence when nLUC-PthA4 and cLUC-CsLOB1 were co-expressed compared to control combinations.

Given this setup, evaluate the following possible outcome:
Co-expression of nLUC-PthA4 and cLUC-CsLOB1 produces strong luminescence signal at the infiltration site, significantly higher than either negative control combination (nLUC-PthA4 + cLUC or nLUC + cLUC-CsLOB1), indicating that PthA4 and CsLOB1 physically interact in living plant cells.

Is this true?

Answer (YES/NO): YES